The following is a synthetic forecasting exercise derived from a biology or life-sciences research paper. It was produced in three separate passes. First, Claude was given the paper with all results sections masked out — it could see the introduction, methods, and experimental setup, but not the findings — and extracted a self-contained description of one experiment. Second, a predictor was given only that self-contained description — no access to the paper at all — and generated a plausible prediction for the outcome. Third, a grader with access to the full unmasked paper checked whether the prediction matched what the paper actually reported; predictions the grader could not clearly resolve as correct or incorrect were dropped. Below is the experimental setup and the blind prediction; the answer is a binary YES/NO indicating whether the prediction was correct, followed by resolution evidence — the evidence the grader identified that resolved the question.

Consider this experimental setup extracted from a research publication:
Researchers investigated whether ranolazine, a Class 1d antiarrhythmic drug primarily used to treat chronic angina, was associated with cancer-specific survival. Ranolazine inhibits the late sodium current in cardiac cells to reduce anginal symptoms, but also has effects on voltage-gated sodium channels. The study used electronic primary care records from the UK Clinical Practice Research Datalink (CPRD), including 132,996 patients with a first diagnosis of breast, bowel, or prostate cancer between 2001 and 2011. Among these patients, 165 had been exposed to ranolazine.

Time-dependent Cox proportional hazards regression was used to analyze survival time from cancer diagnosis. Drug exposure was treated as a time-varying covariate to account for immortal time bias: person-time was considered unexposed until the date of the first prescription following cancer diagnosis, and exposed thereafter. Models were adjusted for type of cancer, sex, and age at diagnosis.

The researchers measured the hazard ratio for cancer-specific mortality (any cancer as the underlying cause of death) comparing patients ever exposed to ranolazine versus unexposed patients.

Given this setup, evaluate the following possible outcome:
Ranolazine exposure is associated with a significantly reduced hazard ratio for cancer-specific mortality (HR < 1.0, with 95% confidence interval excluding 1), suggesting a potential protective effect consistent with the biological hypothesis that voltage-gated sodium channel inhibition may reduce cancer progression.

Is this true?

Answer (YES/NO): YES